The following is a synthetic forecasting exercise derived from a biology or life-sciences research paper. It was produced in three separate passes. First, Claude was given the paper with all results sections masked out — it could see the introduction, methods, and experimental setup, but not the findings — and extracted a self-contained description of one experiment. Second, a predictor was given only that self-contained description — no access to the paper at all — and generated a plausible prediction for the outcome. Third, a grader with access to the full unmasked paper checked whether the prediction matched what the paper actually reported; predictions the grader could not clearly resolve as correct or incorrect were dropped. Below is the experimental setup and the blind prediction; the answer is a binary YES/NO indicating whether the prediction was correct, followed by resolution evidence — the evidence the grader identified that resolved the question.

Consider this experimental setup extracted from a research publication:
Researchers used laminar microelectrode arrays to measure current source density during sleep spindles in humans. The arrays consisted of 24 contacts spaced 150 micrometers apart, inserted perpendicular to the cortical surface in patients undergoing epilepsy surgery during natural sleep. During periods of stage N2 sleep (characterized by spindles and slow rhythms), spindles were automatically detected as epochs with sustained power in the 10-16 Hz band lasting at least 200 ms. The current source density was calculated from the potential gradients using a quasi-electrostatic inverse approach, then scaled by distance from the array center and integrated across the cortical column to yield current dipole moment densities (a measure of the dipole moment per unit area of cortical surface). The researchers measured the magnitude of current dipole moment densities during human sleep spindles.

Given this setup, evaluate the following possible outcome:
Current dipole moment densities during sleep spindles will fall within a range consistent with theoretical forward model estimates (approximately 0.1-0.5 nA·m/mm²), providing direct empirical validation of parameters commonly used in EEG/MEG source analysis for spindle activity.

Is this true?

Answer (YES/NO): YES